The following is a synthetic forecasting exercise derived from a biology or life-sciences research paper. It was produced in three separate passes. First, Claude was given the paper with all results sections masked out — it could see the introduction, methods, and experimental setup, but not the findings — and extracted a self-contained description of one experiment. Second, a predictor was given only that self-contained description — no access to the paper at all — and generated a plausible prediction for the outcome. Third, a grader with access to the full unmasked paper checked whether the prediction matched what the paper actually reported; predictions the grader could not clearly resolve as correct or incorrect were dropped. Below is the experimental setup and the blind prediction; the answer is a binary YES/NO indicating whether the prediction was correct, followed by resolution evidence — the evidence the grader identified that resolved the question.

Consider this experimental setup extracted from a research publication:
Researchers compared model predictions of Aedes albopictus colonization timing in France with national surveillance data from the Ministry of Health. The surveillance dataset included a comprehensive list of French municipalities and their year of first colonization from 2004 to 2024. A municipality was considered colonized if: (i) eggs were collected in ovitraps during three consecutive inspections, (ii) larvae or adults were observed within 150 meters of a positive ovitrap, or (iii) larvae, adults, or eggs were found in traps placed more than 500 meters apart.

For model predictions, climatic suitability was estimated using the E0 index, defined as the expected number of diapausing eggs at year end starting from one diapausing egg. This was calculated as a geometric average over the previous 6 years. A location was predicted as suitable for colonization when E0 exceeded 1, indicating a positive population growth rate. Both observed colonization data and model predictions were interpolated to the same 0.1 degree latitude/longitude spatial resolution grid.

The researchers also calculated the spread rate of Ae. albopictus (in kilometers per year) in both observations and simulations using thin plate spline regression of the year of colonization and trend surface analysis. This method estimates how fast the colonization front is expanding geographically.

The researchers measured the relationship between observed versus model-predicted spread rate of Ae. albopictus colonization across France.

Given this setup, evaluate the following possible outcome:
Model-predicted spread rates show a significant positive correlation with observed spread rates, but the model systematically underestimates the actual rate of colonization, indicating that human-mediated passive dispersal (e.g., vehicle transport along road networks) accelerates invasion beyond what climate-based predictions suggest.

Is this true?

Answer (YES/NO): YES